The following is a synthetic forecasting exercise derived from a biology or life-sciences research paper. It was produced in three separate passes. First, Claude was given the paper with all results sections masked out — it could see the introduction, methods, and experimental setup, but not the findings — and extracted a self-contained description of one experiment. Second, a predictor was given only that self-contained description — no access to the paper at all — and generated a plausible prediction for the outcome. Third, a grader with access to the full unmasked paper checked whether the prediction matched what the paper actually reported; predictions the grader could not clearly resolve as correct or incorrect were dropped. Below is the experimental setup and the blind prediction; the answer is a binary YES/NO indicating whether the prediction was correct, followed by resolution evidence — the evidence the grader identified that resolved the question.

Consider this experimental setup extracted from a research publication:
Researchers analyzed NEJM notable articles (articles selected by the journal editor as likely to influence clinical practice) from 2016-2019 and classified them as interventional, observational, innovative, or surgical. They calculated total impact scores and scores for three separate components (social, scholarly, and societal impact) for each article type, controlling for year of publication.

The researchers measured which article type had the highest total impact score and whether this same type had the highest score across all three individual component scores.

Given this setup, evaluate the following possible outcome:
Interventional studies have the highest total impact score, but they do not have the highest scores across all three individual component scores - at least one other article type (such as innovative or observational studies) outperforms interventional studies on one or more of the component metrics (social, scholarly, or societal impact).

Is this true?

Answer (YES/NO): NO